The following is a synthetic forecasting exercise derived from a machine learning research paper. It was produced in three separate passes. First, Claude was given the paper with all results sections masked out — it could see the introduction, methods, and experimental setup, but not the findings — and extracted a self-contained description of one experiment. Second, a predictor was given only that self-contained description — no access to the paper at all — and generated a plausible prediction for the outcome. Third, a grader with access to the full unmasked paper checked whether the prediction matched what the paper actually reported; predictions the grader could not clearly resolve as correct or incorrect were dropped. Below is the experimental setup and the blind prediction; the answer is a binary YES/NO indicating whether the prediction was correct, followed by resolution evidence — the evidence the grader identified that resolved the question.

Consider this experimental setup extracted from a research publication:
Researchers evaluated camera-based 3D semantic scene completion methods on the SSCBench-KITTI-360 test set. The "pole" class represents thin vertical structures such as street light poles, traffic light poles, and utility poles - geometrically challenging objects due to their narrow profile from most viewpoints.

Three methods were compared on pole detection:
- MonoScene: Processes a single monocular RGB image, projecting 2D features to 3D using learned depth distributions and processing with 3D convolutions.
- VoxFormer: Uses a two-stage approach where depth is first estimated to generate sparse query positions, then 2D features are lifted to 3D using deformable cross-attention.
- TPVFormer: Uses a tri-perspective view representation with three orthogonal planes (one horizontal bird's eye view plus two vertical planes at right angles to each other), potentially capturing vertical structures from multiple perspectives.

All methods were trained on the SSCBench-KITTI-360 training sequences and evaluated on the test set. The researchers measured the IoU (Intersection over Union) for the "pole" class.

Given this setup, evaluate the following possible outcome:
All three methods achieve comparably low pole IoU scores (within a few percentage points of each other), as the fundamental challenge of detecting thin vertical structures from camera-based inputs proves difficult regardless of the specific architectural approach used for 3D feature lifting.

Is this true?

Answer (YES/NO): YES